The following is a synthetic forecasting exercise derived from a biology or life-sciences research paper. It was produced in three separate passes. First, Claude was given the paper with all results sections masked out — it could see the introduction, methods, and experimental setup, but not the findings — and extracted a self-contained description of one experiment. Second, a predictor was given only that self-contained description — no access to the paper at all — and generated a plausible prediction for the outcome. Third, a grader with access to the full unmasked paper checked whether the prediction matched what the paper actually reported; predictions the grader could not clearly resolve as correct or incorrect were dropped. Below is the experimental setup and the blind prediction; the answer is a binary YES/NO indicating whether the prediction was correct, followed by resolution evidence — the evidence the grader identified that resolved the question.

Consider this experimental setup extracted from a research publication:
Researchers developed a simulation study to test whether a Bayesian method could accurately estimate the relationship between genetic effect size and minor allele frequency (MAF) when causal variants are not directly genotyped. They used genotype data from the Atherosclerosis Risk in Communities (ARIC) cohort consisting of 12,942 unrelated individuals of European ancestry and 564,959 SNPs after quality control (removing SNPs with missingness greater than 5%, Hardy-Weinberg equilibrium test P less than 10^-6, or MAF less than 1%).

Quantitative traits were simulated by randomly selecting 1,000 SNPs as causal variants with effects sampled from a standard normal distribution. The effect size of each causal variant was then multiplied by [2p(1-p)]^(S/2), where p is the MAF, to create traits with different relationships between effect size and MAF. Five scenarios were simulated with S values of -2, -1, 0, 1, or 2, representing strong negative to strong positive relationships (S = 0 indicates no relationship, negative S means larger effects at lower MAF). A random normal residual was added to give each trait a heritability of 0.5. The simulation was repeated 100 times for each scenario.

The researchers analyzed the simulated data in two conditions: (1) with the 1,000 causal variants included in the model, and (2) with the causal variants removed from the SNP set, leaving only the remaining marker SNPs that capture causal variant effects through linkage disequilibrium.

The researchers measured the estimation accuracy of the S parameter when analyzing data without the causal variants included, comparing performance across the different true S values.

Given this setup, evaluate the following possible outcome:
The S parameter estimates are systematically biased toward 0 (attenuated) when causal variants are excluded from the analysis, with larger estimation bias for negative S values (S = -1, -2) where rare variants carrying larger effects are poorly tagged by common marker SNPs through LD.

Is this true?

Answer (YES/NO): NO